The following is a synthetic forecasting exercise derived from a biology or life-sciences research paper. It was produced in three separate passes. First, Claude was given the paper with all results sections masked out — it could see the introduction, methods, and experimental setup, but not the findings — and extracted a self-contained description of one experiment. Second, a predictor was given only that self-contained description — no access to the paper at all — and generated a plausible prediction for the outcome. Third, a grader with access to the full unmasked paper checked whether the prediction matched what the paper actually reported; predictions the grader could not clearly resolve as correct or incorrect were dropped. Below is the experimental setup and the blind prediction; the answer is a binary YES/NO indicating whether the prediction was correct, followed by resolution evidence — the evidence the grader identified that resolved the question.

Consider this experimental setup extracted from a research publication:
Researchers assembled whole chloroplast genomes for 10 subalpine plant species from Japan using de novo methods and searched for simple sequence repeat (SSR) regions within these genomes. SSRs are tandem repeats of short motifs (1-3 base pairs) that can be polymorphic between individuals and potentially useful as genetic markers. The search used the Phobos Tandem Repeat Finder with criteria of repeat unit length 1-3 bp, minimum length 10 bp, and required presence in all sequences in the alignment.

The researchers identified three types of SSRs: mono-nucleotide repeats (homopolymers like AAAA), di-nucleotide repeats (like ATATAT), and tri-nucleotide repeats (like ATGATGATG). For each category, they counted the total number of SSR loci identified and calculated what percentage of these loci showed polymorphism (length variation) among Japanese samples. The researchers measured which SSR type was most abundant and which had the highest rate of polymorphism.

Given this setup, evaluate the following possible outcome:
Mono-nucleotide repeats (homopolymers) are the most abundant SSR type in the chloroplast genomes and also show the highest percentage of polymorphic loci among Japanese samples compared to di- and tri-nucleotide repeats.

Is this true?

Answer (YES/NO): YES